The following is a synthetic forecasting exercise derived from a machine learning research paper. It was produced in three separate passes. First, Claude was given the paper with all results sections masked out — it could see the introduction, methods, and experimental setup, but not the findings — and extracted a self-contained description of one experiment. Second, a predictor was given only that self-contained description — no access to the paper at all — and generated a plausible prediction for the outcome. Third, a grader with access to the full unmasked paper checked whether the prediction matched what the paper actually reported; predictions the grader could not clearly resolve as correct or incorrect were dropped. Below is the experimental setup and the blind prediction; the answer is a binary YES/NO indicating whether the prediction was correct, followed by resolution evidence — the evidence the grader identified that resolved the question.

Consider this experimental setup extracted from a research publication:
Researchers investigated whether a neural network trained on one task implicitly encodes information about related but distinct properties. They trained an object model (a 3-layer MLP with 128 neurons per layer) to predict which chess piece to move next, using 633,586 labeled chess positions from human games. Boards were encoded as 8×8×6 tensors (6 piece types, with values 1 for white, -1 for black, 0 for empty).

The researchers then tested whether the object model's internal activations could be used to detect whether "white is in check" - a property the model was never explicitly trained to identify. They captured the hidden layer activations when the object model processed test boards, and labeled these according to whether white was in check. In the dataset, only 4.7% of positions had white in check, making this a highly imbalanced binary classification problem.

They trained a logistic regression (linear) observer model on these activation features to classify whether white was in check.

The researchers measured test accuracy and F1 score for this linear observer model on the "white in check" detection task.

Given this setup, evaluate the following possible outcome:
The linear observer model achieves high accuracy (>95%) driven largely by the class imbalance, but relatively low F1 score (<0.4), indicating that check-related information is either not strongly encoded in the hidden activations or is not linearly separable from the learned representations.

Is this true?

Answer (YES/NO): NO